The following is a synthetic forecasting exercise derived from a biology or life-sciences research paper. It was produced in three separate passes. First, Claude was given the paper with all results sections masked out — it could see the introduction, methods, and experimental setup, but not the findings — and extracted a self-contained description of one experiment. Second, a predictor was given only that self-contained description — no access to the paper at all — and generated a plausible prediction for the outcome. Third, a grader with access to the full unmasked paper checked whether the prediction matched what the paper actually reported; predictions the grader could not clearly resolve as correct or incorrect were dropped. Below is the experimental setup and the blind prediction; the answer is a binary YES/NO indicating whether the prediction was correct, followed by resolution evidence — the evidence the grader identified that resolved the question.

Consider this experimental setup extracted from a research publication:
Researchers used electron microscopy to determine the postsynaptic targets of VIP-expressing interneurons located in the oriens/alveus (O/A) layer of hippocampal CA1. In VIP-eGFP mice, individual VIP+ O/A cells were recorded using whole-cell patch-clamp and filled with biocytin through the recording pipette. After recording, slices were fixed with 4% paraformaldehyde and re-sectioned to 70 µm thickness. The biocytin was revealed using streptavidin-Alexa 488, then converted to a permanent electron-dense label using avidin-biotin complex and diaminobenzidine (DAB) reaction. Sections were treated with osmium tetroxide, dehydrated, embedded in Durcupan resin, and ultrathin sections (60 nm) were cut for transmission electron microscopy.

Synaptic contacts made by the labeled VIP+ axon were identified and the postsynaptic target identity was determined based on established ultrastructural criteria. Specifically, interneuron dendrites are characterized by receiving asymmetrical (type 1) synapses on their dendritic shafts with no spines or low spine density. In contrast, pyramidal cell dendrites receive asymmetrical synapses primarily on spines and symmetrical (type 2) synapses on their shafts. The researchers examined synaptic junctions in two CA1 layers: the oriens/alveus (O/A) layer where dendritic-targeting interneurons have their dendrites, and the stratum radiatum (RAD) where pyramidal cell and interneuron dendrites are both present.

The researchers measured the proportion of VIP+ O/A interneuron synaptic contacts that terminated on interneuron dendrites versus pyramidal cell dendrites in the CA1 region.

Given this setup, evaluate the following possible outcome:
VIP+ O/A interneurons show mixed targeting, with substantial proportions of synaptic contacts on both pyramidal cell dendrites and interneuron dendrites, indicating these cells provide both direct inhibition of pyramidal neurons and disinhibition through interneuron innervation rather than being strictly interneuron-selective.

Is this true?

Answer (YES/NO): NO